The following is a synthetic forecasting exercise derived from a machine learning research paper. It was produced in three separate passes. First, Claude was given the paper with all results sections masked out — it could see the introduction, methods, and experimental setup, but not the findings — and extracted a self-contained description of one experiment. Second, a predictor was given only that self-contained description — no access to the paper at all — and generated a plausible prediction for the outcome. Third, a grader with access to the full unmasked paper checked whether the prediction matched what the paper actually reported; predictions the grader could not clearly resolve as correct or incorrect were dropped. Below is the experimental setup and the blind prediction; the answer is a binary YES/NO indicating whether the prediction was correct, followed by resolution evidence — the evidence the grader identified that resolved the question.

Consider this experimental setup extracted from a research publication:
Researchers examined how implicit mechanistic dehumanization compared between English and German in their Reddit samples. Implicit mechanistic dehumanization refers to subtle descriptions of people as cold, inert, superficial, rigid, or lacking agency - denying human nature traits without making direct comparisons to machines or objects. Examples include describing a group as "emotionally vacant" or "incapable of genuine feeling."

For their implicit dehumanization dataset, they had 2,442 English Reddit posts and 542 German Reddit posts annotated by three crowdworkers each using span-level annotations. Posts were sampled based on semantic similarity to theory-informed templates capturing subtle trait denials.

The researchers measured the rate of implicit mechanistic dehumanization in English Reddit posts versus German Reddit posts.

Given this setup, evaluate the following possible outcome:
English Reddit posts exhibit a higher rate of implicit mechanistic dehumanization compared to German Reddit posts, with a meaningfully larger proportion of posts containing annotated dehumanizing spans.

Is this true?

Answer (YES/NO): YES